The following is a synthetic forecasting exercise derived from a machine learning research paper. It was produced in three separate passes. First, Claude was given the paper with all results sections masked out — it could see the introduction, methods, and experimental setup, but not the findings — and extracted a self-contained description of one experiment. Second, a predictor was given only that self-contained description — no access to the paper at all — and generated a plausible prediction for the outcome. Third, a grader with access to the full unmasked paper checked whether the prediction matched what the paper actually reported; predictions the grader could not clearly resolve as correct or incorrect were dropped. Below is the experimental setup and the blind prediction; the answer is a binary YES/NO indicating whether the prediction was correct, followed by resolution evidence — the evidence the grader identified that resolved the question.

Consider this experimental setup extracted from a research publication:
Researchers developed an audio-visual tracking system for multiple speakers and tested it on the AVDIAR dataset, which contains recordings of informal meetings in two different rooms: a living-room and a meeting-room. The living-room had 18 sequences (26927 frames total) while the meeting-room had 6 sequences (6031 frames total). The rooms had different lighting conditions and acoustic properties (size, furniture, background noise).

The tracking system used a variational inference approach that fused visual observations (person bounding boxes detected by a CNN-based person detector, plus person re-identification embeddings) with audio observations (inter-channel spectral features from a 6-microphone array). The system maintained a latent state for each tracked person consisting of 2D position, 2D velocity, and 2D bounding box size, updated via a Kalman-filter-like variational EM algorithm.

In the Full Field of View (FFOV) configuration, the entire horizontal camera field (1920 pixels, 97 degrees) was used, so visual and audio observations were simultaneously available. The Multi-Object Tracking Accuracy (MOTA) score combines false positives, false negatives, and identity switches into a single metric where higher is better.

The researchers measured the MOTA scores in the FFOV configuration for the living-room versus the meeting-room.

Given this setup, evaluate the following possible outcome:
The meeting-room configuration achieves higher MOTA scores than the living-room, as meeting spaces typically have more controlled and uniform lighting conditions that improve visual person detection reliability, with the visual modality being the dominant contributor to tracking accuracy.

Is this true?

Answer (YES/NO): NO